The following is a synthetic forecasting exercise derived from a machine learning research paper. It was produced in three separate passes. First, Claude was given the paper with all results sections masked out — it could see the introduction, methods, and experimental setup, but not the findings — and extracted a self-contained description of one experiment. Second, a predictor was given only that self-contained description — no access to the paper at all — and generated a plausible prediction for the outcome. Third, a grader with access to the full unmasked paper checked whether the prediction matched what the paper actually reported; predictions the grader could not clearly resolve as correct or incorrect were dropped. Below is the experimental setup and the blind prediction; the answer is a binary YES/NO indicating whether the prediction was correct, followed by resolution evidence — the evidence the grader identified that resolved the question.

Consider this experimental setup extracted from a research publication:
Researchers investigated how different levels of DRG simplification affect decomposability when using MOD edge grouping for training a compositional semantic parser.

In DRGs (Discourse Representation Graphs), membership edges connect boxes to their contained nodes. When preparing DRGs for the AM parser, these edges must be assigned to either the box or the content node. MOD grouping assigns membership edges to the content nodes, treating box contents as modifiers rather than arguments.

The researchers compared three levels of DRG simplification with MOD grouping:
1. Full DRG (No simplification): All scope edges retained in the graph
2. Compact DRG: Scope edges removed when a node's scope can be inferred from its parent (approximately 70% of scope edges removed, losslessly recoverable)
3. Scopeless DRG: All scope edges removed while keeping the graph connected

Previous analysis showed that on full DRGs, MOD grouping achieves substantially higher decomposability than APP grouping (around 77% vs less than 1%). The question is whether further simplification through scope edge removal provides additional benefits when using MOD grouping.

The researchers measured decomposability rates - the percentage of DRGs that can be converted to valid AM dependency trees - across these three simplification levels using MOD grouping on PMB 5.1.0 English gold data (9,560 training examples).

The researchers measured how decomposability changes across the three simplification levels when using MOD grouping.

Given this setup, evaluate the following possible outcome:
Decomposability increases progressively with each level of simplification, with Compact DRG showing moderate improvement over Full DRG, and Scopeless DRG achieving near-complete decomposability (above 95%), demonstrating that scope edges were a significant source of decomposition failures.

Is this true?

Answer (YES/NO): NO